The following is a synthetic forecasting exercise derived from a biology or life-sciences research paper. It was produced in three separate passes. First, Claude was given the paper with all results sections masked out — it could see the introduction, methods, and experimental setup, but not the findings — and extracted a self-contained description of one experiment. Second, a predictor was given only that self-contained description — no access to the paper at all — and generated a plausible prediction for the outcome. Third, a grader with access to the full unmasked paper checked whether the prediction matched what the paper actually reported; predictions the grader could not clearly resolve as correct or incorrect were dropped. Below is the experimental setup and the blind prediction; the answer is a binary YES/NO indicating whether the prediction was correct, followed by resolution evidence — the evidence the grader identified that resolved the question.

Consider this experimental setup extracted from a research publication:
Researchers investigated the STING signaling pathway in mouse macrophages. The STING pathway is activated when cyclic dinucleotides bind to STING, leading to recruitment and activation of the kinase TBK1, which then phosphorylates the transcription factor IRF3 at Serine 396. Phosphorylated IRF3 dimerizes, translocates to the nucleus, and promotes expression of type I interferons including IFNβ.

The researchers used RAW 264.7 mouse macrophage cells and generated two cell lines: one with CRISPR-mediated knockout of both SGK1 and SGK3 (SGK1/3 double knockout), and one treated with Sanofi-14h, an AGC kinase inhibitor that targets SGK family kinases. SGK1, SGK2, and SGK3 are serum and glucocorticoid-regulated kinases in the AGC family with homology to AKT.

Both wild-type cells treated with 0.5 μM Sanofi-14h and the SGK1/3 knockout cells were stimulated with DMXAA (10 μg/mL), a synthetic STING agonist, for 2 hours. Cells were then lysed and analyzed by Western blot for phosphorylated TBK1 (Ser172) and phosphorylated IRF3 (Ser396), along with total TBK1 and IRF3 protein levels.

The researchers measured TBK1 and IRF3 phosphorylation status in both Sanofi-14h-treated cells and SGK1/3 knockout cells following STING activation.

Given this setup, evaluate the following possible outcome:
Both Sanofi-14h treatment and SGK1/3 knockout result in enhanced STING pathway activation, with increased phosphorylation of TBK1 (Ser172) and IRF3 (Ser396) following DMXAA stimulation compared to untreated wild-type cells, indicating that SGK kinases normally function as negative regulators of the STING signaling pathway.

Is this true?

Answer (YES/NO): NO